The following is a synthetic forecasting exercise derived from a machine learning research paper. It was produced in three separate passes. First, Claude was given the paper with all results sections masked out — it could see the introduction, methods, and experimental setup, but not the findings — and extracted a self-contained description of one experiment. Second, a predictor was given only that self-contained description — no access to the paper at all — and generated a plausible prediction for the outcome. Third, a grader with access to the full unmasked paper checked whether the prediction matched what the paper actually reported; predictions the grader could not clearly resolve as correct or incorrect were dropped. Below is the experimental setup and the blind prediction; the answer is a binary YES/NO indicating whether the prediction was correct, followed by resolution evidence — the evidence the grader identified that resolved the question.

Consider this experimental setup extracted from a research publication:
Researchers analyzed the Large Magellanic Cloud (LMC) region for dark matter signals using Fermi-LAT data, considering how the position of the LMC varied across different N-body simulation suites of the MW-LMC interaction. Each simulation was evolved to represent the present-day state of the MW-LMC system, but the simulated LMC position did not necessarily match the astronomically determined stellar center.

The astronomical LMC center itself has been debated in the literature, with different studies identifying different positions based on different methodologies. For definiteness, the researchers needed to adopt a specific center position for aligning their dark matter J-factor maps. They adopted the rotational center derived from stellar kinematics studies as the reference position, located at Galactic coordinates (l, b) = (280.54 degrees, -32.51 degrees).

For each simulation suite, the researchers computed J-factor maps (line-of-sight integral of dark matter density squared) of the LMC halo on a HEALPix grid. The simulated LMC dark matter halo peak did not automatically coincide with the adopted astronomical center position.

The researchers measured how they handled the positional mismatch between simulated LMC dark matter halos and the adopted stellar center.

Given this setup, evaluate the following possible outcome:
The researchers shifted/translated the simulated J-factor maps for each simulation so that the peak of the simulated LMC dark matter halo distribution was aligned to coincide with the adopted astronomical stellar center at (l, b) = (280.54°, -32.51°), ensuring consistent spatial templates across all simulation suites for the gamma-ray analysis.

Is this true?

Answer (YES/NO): YES